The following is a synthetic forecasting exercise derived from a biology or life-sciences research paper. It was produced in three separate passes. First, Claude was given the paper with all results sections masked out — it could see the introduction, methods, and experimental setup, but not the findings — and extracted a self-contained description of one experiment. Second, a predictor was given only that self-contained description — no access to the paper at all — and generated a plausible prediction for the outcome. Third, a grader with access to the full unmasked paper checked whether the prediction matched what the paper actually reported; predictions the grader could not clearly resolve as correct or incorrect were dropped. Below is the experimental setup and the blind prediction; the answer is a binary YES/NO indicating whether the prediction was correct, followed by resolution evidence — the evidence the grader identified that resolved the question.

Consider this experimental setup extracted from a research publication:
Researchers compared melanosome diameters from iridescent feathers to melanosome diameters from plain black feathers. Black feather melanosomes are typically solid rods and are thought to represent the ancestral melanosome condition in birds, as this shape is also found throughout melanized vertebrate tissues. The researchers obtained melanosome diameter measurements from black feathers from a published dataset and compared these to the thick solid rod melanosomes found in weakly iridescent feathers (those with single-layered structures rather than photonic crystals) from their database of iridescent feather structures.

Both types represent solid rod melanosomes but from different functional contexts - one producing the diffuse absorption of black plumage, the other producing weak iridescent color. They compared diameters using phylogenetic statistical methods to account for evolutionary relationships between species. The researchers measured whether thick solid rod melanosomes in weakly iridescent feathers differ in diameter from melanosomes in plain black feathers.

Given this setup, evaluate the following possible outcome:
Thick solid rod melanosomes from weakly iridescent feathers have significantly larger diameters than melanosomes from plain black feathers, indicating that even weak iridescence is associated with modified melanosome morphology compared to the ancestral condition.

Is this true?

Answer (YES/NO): NO